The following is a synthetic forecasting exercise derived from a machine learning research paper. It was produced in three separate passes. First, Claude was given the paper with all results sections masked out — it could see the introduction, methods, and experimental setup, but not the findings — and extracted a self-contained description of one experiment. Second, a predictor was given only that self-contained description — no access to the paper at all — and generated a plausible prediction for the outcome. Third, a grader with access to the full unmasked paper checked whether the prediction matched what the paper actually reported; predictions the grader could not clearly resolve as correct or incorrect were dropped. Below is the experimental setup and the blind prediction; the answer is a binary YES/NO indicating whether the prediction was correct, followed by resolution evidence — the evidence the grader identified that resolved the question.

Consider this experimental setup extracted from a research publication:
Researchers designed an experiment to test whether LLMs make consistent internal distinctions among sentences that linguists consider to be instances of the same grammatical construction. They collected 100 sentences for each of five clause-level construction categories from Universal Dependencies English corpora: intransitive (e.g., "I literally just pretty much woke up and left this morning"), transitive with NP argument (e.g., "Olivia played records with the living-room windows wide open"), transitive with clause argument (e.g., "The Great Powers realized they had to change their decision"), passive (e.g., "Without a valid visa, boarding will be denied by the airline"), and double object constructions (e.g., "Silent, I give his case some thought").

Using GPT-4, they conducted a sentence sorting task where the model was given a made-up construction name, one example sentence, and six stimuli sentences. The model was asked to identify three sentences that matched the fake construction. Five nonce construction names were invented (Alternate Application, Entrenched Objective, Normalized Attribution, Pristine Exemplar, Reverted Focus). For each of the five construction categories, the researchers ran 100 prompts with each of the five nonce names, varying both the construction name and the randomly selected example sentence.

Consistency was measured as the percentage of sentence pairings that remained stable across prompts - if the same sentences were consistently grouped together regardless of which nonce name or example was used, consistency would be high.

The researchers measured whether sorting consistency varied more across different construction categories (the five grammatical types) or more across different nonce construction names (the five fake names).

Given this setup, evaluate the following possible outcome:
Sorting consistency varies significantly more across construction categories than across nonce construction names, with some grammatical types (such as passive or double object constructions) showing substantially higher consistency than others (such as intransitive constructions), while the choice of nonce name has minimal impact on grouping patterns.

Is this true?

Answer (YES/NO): NO